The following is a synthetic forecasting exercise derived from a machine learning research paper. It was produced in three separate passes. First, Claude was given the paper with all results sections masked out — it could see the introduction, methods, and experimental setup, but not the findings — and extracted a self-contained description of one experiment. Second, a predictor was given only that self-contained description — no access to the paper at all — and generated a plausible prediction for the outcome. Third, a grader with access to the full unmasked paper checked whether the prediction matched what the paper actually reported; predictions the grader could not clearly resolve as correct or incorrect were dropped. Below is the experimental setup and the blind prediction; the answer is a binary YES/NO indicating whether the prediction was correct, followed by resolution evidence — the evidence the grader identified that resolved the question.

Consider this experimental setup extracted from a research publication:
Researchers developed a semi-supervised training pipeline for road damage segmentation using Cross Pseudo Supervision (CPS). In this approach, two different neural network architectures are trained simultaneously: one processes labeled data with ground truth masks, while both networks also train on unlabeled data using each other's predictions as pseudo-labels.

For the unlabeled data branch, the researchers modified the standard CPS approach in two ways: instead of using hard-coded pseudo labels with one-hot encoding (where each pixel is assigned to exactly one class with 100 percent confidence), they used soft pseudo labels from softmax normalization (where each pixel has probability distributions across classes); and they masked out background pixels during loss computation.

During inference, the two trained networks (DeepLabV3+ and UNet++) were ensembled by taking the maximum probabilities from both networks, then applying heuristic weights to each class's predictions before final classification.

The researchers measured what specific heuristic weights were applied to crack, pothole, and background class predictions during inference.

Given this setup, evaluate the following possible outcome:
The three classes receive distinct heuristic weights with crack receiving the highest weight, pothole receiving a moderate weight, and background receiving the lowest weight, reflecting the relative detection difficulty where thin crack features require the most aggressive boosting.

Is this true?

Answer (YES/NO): YES